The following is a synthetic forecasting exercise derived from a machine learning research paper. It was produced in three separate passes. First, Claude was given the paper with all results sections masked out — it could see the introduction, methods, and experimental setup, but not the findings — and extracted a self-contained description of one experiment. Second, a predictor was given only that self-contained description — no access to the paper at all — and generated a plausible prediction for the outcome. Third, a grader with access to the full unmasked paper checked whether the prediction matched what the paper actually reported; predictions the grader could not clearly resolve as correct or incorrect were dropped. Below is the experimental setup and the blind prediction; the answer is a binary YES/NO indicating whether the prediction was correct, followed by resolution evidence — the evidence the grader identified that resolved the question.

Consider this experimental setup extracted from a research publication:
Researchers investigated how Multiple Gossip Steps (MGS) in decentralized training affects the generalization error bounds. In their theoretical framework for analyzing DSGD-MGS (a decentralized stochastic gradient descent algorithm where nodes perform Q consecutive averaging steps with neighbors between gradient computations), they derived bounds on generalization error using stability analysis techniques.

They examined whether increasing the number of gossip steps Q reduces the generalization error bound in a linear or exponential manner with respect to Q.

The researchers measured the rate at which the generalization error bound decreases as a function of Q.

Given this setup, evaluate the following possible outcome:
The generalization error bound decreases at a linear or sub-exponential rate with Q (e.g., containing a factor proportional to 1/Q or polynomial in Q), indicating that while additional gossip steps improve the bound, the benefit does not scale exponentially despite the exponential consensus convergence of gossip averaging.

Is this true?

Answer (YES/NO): NO